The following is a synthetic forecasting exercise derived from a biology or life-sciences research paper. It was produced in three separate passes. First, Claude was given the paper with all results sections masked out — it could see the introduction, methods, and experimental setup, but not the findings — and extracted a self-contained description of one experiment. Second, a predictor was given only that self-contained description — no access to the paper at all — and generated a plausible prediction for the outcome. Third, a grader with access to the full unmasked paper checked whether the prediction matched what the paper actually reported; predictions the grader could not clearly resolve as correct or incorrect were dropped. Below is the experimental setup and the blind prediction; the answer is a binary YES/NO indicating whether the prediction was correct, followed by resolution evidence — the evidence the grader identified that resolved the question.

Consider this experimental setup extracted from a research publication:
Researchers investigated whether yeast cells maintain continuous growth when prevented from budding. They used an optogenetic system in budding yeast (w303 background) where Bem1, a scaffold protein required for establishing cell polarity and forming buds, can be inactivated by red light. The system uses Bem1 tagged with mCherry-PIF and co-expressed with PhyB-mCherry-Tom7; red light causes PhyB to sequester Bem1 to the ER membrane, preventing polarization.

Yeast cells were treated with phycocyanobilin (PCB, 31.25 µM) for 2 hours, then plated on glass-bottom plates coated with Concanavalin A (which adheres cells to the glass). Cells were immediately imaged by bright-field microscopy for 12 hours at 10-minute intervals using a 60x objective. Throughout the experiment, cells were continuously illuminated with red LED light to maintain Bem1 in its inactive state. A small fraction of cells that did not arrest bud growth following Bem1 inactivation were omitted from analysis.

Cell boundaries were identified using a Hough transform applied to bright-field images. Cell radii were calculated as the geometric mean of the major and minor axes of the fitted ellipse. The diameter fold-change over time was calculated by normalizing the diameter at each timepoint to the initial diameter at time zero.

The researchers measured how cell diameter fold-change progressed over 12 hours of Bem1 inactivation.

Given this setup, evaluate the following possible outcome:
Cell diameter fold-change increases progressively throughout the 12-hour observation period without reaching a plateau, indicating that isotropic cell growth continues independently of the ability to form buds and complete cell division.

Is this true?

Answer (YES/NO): YES